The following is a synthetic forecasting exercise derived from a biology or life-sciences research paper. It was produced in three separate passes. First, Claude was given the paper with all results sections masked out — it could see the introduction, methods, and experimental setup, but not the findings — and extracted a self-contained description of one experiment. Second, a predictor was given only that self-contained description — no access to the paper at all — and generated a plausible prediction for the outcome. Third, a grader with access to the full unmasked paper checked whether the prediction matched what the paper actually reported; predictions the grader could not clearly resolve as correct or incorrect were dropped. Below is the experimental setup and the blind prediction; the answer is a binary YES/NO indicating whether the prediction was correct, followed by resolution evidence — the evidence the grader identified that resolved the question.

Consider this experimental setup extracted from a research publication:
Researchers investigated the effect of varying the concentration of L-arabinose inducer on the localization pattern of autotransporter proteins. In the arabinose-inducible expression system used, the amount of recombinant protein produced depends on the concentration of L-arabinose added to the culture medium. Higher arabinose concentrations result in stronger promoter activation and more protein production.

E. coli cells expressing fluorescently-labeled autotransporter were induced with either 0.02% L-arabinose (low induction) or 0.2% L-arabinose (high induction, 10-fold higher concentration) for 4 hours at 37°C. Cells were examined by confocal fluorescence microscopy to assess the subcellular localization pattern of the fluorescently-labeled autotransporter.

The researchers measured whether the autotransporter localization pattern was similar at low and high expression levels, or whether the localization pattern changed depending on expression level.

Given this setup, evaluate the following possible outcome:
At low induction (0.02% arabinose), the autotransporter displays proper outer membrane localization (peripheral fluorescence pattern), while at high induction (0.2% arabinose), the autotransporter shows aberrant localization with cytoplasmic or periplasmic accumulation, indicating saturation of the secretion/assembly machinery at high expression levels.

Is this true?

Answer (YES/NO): NO